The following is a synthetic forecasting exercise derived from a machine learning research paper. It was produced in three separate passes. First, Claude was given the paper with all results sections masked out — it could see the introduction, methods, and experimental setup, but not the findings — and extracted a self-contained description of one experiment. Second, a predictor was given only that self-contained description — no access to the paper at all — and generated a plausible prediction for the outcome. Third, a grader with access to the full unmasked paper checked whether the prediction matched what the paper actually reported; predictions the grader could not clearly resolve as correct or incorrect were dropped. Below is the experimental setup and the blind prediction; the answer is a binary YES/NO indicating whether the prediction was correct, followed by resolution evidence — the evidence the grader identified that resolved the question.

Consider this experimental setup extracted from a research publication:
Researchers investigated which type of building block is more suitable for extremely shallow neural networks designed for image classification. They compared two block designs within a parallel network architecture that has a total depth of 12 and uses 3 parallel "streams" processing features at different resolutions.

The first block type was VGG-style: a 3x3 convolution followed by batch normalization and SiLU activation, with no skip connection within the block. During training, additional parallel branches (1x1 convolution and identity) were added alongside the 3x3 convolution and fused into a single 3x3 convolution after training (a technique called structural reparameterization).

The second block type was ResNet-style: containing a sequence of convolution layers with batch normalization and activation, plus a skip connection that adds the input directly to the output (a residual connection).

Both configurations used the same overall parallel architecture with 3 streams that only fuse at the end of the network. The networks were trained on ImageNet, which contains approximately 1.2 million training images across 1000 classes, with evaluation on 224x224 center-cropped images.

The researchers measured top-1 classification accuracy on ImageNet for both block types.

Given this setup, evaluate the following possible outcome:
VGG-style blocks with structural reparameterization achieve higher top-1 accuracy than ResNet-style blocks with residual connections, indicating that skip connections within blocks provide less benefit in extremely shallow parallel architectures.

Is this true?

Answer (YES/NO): YES